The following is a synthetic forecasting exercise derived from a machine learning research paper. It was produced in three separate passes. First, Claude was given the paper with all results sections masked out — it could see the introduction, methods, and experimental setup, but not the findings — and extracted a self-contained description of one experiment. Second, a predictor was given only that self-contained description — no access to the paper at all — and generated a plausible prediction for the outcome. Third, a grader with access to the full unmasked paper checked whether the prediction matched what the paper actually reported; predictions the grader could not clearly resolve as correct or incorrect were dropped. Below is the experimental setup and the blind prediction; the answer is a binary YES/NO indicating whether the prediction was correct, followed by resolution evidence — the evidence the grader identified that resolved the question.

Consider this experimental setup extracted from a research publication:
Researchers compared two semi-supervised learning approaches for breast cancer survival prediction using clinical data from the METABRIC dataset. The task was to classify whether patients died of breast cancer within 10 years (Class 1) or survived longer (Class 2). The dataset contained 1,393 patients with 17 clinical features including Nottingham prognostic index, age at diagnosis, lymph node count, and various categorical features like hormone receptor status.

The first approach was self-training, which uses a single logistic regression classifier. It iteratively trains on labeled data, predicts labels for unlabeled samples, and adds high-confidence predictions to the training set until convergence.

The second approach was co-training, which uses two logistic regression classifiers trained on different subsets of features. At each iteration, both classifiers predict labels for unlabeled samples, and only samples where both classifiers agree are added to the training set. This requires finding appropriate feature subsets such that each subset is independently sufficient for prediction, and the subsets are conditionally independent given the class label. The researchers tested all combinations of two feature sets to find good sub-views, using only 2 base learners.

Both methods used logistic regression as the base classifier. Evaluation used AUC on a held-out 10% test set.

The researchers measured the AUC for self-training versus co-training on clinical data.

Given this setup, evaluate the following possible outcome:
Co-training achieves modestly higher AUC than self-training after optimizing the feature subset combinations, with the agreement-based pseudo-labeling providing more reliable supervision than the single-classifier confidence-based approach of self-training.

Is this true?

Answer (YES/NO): YES